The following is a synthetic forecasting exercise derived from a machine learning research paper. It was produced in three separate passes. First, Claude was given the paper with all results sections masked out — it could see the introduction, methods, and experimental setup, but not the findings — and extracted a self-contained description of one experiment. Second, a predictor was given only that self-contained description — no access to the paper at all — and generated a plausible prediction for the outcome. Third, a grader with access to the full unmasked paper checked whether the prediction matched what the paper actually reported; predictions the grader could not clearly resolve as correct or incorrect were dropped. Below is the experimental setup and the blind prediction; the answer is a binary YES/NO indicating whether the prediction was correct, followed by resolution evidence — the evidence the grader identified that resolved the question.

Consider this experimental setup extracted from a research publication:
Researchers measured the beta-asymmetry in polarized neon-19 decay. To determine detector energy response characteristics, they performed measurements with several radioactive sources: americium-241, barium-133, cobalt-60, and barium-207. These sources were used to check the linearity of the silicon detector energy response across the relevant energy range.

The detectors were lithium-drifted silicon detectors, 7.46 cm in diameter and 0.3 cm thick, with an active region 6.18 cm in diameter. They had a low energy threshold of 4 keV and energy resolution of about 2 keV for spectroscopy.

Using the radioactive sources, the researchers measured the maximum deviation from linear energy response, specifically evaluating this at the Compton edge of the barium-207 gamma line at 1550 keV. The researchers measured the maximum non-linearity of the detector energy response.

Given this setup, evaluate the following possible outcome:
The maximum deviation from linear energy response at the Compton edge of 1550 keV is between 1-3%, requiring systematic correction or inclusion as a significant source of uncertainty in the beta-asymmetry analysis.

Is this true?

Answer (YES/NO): NO